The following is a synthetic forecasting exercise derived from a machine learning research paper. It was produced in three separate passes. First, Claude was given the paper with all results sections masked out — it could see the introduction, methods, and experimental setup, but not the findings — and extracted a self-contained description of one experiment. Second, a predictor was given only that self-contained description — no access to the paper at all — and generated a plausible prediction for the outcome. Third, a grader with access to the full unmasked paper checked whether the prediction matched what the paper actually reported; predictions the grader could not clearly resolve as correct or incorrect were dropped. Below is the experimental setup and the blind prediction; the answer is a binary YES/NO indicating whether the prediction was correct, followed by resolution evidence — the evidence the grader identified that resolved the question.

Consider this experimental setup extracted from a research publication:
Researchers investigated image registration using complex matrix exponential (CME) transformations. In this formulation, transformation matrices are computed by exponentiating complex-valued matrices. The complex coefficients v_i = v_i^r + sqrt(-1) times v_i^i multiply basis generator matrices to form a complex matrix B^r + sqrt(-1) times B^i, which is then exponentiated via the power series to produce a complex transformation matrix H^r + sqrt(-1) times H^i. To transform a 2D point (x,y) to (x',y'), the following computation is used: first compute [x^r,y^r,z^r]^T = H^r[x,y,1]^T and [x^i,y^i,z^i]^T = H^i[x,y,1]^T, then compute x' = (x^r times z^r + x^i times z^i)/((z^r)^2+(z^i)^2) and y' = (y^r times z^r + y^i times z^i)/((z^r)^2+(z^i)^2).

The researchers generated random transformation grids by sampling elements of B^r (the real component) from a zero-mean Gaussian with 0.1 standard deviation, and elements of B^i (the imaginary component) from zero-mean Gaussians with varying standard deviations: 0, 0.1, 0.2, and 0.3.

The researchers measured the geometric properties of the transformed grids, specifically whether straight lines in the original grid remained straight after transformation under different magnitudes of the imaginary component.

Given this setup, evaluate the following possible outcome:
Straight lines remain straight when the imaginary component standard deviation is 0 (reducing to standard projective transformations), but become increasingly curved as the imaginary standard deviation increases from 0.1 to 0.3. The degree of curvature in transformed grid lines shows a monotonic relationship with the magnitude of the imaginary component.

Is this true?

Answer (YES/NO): YES